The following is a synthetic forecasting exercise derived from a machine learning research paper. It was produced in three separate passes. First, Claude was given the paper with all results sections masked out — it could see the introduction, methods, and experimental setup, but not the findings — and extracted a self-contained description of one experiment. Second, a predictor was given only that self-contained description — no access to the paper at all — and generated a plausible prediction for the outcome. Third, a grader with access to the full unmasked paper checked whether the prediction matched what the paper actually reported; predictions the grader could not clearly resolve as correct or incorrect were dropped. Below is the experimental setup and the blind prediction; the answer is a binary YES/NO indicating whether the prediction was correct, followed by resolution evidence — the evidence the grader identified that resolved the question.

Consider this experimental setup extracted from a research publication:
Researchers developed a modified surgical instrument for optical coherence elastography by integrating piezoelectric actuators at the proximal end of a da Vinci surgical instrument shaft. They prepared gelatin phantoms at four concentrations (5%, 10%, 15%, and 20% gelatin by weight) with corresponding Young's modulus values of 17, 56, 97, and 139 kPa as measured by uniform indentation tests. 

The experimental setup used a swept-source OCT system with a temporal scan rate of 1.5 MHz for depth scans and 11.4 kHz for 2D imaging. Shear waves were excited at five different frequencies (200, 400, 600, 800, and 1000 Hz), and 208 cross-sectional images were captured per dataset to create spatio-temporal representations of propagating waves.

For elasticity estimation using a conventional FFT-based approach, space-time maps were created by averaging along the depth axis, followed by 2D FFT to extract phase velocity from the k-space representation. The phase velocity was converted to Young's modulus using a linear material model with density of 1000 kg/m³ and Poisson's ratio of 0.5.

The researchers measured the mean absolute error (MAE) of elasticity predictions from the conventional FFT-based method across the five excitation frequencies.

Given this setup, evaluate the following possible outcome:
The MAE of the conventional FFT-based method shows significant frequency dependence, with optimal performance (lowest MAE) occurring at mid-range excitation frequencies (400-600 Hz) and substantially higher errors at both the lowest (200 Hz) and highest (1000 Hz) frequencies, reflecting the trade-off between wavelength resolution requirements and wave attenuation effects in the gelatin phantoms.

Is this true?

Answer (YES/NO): NO